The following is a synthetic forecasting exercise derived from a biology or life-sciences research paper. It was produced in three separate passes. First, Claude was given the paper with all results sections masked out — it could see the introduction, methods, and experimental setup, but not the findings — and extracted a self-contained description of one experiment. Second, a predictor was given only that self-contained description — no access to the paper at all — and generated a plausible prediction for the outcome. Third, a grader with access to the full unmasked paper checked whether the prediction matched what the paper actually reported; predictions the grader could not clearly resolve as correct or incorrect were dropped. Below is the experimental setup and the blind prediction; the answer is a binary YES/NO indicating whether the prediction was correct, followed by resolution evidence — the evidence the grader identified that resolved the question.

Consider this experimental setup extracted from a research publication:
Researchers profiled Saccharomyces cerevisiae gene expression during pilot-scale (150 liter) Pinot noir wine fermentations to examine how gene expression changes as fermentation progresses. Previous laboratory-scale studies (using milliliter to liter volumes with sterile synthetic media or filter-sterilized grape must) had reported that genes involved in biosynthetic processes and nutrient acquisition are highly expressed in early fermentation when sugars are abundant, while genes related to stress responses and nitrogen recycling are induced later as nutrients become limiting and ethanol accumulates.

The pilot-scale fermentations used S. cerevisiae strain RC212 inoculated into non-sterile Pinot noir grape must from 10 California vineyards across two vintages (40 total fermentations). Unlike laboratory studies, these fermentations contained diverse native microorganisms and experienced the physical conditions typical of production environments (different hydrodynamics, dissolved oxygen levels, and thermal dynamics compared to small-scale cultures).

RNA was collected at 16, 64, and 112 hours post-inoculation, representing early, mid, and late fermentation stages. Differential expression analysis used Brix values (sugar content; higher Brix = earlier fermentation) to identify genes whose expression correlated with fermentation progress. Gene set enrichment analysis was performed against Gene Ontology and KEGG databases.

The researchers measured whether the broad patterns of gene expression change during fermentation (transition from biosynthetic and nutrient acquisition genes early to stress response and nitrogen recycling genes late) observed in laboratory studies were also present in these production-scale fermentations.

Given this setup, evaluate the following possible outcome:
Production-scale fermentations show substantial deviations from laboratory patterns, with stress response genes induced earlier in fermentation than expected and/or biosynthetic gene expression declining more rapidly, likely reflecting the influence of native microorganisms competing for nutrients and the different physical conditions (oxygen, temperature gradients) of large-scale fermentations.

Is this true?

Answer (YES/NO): NO